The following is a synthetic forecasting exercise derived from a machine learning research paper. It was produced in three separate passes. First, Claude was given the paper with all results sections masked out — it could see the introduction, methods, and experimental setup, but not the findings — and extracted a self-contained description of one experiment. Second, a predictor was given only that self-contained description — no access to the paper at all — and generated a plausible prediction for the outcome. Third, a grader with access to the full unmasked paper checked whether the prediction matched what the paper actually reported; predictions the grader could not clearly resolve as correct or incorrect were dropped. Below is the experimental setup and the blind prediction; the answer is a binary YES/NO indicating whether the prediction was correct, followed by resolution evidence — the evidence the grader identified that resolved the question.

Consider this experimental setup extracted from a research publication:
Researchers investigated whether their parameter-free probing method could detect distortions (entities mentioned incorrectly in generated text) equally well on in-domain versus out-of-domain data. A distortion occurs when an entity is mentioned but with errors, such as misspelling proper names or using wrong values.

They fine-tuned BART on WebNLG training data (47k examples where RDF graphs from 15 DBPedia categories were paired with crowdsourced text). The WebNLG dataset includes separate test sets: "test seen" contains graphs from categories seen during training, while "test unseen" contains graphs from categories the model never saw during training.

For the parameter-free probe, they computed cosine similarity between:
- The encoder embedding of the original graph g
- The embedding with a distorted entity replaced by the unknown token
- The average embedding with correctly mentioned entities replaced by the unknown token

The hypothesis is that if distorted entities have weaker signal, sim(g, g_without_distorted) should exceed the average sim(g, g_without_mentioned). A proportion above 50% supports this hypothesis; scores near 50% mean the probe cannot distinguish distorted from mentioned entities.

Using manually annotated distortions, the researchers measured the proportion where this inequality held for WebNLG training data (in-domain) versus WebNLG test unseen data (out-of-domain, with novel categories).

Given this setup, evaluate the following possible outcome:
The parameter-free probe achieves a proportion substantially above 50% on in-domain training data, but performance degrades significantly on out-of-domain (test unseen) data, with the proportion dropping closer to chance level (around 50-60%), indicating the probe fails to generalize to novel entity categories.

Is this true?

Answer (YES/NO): NO